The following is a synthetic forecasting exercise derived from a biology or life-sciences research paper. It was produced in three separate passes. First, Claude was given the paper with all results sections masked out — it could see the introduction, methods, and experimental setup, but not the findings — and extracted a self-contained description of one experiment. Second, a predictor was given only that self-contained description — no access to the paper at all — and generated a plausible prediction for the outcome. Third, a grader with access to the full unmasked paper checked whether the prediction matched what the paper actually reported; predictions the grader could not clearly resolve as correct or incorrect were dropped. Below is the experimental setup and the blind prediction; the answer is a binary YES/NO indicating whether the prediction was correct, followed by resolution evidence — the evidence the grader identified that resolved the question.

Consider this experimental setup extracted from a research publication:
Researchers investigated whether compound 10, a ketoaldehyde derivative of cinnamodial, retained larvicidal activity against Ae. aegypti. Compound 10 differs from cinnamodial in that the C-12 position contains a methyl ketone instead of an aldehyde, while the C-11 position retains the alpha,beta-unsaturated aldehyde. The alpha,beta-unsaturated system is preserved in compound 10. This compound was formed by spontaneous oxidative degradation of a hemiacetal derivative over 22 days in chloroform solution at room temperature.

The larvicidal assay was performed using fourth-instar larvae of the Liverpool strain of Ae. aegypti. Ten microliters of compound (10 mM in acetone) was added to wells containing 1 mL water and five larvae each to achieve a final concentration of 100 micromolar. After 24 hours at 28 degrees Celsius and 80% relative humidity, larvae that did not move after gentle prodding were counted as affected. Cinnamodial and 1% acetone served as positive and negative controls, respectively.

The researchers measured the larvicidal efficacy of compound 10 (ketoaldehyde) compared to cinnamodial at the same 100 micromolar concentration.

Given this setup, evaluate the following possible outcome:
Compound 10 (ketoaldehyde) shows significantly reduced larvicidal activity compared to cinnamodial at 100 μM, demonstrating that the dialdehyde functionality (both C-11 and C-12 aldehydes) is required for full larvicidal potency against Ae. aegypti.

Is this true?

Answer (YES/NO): NO